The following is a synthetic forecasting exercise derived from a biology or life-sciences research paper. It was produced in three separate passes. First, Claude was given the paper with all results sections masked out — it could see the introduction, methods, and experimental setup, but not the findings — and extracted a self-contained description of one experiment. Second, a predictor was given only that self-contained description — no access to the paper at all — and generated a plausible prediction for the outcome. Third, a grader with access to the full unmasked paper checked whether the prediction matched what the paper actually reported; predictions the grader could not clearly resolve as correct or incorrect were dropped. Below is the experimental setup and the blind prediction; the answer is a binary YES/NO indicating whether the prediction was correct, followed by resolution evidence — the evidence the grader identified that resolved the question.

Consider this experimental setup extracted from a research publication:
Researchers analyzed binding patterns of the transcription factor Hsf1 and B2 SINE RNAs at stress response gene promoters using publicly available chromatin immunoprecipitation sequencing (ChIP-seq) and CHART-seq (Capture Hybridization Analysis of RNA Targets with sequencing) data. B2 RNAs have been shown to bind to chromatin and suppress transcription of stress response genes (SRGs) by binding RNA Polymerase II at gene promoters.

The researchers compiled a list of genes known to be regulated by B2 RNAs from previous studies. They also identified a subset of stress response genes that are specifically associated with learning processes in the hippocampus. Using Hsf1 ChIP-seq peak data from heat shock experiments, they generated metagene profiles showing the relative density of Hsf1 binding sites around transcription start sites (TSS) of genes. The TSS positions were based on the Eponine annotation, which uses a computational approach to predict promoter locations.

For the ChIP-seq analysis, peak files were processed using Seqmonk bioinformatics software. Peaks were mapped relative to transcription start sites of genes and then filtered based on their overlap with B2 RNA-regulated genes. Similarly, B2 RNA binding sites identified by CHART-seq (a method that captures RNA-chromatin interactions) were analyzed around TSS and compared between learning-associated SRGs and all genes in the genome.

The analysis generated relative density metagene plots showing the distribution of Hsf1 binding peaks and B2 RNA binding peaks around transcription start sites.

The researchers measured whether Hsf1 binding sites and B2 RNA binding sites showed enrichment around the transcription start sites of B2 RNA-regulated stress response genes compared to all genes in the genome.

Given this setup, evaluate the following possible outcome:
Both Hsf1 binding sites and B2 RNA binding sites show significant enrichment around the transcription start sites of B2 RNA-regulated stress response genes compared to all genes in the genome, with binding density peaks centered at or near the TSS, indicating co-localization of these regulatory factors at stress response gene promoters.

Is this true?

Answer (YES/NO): NO